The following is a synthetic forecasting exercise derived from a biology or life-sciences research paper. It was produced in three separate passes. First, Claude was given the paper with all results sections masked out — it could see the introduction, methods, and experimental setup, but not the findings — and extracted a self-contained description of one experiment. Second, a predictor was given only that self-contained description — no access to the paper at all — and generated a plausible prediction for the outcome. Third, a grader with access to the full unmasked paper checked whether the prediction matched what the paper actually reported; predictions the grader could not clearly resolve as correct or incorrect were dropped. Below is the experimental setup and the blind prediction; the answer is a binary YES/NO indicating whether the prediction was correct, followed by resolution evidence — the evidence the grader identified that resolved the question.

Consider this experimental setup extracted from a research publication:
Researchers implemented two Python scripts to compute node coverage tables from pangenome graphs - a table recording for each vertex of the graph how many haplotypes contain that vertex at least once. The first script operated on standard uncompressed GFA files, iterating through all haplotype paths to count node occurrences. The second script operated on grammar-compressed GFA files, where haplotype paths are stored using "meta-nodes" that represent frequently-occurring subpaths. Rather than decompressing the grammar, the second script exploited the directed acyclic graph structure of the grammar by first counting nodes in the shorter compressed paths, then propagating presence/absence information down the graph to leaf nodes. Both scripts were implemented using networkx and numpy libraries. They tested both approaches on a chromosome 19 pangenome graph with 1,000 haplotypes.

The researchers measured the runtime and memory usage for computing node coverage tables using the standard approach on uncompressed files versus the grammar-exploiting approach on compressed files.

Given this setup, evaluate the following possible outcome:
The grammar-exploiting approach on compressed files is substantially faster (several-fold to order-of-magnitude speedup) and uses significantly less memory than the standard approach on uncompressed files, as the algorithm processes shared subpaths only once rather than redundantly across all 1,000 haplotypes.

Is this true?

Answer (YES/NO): YES